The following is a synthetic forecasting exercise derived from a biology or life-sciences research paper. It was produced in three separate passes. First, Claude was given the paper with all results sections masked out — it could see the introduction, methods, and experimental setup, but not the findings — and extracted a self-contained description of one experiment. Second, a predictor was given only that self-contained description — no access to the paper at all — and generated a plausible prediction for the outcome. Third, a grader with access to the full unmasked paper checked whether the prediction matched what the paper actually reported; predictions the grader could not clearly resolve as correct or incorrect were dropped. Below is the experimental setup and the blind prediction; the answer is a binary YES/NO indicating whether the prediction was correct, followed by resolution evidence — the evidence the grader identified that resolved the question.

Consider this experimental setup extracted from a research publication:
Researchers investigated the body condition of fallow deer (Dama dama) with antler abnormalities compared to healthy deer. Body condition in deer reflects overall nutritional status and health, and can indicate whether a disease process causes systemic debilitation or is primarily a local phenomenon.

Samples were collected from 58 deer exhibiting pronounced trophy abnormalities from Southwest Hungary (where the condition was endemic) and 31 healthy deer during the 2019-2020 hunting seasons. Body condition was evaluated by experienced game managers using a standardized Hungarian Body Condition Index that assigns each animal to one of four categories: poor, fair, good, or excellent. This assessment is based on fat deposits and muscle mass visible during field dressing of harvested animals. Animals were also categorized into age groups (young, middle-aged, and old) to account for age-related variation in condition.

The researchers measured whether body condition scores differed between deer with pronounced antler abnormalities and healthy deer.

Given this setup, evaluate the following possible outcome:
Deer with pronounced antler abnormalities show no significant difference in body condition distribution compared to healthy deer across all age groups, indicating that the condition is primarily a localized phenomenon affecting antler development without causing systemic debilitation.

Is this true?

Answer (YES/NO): NO